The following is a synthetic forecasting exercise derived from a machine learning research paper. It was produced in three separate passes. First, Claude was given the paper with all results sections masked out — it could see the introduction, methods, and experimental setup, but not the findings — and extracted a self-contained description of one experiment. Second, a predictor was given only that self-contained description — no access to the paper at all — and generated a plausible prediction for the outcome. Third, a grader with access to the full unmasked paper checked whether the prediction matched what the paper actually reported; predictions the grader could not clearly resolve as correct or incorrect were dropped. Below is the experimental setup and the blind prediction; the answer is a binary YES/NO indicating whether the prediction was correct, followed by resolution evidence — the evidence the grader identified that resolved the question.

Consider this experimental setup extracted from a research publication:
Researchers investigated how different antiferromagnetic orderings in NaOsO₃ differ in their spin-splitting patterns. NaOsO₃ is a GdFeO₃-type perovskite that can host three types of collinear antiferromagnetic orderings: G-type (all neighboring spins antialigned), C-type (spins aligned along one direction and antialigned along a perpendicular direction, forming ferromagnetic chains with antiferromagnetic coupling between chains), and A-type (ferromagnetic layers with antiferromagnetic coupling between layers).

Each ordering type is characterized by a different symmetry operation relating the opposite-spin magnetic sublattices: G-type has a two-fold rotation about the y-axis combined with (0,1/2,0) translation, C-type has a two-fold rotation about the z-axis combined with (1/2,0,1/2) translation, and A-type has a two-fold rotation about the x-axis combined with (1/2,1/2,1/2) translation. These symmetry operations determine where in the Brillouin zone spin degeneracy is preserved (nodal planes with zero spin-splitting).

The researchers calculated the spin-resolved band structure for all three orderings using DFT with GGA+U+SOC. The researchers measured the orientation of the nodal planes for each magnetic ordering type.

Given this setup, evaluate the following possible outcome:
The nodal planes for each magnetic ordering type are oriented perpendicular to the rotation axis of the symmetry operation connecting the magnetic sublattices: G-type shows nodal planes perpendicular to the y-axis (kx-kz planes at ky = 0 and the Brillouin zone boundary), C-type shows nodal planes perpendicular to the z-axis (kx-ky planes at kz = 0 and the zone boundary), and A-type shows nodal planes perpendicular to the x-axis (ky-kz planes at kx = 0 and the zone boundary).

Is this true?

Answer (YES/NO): NO